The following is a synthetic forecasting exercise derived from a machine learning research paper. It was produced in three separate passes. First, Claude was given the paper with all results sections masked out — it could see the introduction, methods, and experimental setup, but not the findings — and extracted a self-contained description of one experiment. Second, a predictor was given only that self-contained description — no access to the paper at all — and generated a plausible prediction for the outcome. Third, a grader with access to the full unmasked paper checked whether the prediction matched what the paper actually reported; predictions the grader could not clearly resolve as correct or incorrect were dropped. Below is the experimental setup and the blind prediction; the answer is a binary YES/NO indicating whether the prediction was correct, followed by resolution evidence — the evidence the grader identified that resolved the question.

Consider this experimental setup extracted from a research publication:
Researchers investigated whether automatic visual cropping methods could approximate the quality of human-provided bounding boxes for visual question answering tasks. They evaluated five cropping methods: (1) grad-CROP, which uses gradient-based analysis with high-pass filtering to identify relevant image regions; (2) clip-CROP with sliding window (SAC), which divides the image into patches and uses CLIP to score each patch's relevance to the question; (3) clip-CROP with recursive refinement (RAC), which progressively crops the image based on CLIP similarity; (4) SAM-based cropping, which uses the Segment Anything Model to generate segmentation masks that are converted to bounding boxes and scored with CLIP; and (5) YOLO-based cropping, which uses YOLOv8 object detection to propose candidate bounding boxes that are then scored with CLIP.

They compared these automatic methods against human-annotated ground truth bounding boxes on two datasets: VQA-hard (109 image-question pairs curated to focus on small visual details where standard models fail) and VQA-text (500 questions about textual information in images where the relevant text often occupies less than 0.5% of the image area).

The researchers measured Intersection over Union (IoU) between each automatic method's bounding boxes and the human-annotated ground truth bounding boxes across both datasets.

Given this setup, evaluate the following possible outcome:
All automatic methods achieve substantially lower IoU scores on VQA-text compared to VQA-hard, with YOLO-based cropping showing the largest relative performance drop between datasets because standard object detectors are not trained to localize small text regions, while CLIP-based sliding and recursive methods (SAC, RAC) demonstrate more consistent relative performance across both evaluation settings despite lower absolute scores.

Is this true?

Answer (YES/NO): NO